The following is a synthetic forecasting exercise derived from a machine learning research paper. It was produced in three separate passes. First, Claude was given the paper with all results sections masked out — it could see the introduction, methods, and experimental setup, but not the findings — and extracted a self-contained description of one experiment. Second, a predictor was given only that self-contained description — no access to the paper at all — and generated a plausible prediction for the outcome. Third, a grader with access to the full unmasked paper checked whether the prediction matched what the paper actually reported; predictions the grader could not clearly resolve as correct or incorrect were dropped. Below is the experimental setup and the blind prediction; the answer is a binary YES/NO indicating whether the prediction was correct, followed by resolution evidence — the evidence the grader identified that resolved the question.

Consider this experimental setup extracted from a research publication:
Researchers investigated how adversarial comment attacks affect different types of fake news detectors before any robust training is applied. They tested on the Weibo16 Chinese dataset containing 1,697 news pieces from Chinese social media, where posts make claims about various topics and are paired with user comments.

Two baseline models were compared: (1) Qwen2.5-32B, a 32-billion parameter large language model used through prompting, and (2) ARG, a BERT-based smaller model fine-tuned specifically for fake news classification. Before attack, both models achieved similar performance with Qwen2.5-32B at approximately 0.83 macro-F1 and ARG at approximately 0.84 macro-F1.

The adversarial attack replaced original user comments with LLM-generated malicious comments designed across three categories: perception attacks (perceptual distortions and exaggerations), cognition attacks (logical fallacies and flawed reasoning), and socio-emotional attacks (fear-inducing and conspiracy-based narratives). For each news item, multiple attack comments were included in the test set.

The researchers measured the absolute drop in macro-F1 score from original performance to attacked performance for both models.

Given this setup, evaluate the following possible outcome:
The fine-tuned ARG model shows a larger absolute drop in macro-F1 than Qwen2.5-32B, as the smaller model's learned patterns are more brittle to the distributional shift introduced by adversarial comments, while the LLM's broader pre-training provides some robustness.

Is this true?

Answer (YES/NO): NO